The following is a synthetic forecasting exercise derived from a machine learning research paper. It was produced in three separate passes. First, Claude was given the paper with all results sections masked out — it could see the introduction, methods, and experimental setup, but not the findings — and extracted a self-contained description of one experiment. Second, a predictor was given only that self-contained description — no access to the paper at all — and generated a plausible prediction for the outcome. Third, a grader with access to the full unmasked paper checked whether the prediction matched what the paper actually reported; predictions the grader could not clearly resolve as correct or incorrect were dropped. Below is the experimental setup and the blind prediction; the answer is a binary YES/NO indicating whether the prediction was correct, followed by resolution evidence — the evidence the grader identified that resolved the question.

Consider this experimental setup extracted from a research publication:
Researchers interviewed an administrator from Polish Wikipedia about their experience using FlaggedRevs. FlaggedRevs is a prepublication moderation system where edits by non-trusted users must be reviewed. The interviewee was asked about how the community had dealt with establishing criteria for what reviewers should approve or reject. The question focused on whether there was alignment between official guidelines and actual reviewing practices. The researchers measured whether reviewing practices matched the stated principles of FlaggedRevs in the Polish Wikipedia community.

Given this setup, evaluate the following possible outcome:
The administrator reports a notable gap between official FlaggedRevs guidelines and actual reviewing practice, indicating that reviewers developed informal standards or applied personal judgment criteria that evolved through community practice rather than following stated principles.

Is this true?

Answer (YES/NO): YES